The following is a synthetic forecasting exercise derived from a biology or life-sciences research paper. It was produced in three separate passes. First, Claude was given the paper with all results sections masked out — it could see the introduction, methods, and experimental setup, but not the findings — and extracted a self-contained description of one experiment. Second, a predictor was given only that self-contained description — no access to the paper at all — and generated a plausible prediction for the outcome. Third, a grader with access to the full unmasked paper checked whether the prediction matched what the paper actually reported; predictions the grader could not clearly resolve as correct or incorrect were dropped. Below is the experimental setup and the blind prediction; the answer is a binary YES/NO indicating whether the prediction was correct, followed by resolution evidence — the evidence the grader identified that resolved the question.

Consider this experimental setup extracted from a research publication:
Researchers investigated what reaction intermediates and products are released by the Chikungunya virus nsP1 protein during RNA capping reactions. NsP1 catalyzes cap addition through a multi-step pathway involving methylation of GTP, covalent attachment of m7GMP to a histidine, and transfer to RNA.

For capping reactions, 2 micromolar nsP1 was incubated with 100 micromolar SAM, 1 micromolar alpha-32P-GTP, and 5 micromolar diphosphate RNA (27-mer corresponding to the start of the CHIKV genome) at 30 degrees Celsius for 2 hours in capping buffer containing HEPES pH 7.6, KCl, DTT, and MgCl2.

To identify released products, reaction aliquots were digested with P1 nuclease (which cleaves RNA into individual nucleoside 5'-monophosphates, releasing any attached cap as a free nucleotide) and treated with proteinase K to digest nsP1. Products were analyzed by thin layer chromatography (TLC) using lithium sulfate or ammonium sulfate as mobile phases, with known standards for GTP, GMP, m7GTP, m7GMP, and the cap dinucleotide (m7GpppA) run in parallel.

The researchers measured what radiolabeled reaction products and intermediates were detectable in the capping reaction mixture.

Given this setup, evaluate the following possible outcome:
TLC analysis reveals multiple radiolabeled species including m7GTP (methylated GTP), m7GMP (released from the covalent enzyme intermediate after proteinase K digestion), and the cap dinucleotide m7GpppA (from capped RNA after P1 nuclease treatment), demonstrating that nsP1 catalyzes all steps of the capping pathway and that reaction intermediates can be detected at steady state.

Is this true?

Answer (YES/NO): YES